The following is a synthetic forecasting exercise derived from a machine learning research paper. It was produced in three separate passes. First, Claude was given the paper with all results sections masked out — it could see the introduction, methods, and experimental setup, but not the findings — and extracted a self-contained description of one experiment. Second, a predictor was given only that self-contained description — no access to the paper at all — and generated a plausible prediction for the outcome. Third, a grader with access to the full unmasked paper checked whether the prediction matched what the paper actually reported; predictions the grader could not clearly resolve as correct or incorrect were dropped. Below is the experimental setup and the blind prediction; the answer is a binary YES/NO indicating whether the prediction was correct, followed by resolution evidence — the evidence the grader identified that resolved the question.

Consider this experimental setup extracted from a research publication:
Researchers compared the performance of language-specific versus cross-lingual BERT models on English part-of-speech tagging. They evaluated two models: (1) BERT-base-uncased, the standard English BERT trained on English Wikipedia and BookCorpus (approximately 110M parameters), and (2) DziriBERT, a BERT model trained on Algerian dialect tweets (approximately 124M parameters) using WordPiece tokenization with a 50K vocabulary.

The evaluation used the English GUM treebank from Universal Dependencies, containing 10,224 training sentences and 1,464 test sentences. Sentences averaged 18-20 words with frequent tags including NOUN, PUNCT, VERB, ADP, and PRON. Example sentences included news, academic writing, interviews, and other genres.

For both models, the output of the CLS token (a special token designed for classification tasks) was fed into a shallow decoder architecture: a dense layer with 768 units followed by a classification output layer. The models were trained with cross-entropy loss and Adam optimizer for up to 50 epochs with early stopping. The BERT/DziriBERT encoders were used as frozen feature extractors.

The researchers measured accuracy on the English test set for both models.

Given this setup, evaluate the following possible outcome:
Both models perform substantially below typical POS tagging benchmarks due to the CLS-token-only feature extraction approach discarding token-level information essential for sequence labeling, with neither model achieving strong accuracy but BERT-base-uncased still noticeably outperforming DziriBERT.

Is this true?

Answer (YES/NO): NO